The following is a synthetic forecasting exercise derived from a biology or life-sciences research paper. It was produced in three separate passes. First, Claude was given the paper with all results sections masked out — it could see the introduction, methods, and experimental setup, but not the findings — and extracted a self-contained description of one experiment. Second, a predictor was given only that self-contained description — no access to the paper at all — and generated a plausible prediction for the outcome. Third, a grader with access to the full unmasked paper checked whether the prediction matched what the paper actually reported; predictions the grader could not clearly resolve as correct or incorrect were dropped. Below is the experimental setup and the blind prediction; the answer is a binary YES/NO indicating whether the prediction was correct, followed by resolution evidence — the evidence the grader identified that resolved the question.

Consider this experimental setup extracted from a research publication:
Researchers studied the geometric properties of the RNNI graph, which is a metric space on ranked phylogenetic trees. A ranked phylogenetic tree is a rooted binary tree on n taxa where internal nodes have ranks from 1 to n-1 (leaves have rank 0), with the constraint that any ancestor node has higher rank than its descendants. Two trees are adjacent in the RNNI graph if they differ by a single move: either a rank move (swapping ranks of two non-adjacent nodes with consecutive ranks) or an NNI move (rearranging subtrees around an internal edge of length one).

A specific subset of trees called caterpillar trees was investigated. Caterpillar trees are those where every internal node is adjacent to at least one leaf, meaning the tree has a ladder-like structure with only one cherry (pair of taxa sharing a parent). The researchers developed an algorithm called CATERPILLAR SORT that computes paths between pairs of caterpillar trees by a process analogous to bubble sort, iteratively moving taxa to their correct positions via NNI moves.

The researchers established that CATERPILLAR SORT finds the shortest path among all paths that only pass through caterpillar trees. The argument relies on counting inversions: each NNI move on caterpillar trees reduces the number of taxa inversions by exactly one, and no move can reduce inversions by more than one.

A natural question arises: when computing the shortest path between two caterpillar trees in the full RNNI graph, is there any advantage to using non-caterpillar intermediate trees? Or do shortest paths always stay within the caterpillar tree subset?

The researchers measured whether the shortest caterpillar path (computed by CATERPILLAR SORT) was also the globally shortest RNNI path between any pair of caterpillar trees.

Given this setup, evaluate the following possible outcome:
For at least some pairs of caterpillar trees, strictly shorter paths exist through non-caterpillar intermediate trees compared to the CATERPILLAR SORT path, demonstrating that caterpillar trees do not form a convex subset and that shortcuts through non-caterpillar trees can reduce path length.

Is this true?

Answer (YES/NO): NO